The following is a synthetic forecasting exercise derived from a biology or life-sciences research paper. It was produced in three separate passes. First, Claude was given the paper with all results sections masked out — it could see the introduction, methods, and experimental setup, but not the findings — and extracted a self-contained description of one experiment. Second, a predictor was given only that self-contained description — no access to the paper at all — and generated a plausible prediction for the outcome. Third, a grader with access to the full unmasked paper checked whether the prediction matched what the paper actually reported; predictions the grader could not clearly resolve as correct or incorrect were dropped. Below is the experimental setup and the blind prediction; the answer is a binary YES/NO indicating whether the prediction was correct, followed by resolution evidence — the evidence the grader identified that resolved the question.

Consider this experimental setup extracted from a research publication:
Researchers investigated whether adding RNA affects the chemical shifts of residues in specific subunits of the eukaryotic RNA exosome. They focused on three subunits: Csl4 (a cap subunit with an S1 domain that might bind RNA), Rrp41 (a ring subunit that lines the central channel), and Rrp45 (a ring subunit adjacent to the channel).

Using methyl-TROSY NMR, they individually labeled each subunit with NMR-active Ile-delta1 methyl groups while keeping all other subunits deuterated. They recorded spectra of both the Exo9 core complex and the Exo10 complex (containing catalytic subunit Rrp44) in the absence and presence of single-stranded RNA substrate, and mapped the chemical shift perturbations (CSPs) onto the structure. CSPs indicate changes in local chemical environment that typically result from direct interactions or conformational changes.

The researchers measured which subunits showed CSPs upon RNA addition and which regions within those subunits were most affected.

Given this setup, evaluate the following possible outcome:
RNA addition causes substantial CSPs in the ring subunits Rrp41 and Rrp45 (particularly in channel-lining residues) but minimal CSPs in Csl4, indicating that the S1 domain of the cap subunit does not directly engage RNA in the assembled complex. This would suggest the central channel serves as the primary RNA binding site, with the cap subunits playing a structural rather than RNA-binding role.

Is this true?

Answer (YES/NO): NO